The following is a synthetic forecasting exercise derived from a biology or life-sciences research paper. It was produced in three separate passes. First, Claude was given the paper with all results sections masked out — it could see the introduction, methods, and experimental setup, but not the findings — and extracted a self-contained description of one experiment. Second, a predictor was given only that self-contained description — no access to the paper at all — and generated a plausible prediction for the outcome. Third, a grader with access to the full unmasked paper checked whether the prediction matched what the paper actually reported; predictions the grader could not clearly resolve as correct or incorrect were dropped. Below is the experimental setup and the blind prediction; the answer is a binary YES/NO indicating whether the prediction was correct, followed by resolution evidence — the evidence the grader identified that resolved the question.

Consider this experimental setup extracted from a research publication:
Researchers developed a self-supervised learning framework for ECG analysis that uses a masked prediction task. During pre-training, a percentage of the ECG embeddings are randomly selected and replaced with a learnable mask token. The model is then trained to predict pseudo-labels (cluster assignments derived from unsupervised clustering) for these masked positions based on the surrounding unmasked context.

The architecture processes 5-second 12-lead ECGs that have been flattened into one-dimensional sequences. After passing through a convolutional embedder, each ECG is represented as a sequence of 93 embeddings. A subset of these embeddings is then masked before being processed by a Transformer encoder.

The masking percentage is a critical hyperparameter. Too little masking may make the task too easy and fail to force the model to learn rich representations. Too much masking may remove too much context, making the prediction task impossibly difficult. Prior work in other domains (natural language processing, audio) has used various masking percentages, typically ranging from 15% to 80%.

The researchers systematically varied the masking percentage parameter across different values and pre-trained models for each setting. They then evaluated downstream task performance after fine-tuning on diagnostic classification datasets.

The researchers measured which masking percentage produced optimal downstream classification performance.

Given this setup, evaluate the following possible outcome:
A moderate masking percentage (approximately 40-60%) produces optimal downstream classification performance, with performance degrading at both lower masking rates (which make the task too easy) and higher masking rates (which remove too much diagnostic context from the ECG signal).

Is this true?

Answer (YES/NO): NO